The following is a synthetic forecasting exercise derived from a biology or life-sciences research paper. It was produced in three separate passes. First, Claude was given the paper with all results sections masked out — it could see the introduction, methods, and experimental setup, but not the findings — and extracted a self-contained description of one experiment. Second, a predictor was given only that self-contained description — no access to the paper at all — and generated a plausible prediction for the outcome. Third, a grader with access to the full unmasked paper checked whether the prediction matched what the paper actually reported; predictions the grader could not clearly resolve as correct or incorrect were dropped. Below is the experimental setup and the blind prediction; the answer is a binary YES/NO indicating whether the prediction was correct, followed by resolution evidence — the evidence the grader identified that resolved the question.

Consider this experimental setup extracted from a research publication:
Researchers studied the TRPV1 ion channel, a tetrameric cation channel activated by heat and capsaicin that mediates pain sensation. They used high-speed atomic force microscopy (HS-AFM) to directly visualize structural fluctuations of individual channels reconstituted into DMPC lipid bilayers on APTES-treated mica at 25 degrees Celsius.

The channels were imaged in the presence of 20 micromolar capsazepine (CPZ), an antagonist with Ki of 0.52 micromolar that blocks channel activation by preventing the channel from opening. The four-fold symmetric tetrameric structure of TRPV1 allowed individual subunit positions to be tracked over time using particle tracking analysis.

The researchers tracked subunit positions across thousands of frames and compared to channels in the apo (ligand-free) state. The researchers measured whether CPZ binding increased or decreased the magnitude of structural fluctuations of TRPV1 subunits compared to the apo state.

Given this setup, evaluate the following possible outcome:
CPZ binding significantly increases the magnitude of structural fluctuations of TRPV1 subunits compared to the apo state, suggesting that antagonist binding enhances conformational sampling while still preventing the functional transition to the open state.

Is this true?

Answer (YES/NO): NO